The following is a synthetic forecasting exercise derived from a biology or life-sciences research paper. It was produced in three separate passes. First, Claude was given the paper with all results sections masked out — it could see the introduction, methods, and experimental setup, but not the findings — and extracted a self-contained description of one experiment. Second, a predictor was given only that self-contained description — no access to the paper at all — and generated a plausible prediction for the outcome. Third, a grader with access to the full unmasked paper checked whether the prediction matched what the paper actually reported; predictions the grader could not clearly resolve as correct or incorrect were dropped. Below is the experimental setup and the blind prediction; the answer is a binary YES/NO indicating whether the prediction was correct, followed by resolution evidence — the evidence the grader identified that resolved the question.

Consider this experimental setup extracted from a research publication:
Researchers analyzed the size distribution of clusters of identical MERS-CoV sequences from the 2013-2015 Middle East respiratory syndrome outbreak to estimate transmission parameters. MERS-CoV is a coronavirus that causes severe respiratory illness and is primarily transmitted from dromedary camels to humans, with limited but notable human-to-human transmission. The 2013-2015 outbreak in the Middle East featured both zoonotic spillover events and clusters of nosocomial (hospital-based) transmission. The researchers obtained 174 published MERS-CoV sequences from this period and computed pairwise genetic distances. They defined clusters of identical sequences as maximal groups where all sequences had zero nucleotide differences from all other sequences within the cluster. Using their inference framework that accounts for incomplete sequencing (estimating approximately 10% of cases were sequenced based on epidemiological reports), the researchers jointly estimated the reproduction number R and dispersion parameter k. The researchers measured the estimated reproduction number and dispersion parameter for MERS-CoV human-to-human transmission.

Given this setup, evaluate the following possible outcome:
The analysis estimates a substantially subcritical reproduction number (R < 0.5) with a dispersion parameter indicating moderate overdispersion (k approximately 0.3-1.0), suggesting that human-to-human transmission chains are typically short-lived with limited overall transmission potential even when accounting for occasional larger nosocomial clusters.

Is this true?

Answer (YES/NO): NO